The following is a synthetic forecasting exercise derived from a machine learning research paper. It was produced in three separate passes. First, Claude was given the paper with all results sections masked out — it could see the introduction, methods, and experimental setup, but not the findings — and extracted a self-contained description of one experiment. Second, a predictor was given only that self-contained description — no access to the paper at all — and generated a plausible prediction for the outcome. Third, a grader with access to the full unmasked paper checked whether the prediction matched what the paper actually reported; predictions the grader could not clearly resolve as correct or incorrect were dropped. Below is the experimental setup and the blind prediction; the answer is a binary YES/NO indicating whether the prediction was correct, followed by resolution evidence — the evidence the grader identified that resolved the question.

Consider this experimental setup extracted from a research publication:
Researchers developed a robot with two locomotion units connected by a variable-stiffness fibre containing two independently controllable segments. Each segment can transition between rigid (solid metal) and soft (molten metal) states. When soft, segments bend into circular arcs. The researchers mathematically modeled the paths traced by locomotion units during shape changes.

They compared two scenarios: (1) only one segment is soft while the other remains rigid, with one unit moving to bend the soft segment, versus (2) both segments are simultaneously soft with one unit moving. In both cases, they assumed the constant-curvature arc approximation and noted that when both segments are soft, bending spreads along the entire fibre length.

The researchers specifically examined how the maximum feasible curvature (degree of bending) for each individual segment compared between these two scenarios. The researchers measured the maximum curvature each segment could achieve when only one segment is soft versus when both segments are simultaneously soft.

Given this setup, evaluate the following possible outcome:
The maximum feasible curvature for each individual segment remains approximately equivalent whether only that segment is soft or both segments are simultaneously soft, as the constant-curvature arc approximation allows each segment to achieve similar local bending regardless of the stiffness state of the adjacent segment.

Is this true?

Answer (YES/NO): NO